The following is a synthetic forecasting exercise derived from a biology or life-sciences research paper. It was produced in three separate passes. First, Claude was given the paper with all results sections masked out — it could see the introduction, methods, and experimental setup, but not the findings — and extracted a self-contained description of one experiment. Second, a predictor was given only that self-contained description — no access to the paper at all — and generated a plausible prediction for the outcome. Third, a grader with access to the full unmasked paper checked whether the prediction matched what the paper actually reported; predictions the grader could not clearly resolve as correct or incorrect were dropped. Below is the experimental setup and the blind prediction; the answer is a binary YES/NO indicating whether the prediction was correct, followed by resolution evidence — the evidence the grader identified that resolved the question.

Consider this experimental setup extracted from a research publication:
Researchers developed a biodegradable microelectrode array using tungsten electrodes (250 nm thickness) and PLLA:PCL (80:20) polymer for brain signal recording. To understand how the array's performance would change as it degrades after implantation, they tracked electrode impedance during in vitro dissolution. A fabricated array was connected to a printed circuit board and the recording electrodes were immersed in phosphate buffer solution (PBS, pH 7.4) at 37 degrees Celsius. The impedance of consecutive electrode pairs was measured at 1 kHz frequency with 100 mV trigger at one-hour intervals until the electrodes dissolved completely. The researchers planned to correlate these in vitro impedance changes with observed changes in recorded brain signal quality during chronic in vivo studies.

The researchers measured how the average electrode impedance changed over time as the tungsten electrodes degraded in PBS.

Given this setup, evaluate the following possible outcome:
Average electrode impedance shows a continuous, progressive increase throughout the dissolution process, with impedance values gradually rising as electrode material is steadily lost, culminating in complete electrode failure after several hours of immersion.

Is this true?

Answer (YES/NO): NO